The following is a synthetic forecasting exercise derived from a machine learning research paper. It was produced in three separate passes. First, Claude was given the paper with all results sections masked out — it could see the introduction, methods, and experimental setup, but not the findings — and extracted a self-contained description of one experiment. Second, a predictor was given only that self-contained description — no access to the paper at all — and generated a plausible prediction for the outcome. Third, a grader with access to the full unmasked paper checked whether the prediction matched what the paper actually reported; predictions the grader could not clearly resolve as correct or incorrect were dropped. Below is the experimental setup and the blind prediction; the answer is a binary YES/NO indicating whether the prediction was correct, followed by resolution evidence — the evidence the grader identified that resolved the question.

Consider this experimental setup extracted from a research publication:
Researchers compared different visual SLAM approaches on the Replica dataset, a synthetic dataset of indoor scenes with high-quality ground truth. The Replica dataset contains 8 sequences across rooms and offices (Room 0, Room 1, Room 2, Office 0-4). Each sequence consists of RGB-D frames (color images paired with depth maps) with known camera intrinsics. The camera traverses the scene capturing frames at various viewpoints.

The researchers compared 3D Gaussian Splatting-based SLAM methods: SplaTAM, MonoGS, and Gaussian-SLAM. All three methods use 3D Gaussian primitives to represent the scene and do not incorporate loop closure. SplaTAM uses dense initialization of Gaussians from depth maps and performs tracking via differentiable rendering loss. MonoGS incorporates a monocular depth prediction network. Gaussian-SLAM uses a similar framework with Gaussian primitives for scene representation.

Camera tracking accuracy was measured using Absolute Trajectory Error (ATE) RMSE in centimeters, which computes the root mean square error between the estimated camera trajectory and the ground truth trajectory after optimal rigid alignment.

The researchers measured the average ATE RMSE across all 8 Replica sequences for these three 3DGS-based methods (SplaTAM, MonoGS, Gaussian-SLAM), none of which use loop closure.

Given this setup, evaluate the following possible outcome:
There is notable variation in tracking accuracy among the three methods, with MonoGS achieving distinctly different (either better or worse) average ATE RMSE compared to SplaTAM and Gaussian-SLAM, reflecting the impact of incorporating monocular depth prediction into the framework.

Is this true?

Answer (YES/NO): NO